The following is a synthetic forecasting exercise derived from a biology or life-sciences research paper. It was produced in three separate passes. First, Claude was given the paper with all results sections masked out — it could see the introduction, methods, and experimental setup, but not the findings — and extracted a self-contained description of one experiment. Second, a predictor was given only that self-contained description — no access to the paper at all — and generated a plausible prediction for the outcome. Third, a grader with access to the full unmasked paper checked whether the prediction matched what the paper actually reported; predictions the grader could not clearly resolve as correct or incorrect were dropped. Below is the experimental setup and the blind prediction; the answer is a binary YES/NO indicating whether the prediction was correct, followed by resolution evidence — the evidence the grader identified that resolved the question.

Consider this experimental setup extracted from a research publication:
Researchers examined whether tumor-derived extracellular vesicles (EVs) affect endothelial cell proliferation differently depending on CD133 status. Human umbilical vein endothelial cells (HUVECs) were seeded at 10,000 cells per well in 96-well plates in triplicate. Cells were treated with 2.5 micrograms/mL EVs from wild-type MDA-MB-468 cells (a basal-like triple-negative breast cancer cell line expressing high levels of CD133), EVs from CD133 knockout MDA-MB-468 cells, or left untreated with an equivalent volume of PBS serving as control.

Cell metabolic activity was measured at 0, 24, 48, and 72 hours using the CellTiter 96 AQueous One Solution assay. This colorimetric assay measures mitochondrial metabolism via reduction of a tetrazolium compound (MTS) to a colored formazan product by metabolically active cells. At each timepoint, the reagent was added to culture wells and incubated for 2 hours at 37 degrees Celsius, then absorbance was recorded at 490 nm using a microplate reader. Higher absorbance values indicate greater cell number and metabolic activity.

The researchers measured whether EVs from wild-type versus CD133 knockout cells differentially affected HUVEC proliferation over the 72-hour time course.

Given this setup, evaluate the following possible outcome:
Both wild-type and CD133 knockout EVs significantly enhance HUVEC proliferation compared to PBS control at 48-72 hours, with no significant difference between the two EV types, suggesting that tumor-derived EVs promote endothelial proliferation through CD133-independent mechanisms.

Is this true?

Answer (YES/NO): NO